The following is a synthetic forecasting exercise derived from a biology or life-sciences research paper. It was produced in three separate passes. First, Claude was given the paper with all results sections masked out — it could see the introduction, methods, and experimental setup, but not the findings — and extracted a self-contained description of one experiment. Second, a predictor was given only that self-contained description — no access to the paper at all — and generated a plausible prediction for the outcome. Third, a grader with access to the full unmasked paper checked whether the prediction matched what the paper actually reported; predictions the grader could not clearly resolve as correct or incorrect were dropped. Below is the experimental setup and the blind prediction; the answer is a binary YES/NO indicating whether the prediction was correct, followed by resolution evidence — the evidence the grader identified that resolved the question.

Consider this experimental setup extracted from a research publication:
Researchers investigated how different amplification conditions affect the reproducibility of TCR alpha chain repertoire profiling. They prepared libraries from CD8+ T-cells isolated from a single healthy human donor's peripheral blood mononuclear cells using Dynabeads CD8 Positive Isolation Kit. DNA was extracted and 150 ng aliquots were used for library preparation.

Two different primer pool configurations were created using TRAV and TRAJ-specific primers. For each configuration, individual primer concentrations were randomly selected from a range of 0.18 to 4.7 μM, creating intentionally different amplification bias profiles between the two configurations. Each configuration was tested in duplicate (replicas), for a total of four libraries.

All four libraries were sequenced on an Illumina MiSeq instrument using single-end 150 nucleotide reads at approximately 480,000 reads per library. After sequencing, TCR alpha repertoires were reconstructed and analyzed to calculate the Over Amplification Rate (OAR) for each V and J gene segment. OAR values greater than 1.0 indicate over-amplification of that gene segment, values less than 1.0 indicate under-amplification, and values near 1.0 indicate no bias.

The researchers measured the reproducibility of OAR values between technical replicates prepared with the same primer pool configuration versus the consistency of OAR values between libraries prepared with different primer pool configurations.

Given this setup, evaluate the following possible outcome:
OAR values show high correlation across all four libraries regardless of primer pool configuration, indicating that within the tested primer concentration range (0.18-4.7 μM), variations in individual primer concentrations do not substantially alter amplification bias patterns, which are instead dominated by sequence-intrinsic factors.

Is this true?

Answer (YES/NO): NO